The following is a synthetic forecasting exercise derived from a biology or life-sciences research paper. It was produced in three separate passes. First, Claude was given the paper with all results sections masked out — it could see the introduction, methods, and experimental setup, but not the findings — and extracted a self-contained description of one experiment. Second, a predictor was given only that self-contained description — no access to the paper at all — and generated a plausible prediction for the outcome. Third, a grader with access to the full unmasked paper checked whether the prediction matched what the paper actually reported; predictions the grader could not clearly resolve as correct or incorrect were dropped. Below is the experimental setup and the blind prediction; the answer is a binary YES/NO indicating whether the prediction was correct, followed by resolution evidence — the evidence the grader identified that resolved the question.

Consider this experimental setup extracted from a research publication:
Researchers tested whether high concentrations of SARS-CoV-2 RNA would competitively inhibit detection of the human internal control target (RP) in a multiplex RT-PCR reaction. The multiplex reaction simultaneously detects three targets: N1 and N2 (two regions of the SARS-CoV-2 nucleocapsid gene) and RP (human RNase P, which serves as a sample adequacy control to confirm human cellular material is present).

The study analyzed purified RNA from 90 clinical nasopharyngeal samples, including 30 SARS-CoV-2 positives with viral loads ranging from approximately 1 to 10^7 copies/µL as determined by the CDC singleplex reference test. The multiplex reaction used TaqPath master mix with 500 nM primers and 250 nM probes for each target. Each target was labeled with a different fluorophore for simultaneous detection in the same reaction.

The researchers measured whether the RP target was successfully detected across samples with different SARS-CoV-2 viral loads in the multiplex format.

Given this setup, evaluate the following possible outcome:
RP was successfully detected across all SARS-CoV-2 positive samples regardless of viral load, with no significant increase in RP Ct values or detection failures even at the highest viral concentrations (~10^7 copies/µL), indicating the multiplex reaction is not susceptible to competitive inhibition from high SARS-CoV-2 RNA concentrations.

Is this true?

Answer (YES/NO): NO